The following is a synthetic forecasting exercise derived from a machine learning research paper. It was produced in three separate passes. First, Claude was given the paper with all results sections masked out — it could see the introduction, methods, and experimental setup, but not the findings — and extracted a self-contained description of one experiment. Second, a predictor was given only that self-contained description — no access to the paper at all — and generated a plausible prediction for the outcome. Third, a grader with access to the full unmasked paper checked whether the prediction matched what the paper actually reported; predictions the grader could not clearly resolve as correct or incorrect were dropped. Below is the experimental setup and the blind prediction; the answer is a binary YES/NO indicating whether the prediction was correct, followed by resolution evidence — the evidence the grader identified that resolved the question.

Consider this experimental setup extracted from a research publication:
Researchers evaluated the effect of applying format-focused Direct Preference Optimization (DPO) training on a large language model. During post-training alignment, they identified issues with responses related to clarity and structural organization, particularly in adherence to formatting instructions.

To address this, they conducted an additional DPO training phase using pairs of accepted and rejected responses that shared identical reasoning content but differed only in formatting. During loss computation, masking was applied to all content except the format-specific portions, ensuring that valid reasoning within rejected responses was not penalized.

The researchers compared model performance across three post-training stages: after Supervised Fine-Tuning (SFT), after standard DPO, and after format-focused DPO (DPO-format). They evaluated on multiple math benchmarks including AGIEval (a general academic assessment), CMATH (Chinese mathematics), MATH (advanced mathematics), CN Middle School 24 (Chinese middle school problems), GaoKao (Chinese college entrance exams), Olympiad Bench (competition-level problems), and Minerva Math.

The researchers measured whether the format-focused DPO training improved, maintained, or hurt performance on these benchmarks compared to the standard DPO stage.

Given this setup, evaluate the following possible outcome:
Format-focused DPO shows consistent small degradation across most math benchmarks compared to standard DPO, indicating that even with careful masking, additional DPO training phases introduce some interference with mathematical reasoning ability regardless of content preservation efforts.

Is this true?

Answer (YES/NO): NO